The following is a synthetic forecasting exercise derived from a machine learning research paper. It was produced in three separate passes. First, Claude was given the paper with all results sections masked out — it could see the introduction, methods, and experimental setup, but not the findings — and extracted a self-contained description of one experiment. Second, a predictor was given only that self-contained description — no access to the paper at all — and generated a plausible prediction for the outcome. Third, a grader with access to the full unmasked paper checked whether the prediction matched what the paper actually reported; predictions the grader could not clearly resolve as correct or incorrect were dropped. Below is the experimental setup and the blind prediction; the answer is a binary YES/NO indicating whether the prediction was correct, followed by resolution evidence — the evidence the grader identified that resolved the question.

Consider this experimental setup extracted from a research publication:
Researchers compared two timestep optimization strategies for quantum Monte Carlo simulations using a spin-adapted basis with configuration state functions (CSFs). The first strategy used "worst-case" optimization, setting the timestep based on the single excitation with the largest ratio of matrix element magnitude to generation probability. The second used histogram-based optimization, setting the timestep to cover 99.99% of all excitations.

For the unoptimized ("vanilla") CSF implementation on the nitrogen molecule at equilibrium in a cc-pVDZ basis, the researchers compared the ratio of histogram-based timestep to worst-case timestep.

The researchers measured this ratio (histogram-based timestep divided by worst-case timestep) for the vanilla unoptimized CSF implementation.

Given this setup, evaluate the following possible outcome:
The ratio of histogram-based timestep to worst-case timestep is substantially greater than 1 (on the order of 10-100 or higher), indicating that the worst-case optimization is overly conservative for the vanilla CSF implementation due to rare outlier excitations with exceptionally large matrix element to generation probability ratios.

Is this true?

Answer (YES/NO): NO